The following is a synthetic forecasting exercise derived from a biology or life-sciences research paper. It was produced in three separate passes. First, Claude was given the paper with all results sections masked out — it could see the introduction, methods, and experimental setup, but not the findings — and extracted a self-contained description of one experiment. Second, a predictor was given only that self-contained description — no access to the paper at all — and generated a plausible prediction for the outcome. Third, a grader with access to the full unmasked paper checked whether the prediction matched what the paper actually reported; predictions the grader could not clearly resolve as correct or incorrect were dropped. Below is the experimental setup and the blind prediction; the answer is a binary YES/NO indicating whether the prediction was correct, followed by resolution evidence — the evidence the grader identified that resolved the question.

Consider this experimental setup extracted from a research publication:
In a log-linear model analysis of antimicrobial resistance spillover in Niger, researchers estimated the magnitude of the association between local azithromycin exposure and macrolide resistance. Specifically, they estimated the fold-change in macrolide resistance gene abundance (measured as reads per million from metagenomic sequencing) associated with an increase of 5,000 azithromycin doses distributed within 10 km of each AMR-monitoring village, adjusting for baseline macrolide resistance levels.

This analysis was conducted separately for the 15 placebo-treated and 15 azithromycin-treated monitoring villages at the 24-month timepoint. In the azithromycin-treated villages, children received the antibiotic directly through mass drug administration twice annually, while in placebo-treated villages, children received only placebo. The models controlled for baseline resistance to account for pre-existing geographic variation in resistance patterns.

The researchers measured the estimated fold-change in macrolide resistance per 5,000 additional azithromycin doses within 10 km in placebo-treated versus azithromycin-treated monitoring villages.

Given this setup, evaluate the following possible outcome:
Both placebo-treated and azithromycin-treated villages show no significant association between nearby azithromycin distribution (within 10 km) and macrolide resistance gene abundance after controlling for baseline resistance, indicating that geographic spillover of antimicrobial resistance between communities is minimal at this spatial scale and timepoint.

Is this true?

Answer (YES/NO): YES